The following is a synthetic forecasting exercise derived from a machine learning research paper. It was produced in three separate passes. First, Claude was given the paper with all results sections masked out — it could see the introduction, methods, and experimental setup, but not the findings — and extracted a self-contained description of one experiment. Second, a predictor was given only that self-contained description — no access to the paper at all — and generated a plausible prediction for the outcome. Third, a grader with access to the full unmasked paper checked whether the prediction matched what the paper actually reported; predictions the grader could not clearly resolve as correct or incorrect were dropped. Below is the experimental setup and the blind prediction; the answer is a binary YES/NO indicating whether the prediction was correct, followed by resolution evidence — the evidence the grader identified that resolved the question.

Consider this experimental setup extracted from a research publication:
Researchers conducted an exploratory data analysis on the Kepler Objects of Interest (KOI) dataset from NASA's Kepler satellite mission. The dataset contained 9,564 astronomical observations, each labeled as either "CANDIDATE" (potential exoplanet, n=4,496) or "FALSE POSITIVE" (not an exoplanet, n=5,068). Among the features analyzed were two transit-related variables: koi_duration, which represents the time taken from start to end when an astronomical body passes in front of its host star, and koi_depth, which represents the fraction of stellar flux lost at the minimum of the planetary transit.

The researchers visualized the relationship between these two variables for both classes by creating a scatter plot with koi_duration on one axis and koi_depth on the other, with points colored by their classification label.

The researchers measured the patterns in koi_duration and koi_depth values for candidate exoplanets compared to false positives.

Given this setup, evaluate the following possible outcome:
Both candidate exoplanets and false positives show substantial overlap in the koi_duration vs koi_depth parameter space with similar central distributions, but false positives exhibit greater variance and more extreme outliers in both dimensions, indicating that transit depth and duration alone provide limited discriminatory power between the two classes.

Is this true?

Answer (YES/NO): NO